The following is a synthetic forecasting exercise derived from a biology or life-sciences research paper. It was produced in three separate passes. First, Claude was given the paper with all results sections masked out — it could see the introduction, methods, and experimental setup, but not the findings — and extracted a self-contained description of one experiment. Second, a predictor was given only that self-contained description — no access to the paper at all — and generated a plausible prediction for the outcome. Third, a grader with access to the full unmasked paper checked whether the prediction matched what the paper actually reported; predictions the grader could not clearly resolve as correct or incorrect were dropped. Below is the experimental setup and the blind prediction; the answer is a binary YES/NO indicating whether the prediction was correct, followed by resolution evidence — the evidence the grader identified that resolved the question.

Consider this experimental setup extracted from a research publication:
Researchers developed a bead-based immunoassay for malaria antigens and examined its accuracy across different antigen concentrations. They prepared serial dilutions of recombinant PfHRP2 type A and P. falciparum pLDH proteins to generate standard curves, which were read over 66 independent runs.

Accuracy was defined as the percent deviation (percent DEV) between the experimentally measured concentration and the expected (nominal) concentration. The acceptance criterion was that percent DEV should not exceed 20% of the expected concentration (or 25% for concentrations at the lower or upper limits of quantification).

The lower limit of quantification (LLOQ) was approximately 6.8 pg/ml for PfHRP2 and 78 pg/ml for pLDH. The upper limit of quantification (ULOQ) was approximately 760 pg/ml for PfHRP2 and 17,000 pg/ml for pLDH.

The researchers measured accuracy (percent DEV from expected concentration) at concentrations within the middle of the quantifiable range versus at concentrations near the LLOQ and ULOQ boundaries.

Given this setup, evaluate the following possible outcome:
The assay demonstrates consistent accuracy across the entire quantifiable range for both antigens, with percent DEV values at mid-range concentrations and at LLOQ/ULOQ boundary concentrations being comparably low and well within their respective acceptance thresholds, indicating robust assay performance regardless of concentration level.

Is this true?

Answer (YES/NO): NO